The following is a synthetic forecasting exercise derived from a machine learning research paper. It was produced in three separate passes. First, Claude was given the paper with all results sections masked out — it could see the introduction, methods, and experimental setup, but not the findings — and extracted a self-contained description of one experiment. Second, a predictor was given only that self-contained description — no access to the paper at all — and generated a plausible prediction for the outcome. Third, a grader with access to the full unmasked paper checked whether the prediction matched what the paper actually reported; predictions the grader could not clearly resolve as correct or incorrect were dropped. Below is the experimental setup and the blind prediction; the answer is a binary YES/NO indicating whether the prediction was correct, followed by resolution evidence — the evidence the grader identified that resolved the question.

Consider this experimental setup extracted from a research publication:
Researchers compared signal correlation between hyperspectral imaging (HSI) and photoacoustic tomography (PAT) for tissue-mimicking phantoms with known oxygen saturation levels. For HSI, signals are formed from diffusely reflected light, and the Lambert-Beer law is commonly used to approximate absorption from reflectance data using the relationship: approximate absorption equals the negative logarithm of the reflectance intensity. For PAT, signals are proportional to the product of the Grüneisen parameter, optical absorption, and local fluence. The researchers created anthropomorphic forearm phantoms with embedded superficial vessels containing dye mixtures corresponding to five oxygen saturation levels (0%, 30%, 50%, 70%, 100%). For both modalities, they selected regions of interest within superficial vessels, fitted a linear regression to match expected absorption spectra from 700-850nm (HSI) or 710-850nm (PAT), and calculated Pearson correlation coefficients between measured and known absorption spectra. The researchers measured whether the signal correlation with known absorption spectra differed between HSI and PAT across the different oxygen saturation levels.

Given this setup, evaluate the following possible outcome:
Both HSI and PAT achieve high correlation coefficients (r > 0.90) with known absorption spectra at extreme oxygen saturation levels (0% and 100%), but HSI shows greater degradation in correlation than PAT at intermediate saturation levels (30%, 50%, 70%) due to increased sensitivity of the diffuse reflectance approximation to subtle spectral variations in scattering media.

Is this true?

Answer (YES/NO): NO